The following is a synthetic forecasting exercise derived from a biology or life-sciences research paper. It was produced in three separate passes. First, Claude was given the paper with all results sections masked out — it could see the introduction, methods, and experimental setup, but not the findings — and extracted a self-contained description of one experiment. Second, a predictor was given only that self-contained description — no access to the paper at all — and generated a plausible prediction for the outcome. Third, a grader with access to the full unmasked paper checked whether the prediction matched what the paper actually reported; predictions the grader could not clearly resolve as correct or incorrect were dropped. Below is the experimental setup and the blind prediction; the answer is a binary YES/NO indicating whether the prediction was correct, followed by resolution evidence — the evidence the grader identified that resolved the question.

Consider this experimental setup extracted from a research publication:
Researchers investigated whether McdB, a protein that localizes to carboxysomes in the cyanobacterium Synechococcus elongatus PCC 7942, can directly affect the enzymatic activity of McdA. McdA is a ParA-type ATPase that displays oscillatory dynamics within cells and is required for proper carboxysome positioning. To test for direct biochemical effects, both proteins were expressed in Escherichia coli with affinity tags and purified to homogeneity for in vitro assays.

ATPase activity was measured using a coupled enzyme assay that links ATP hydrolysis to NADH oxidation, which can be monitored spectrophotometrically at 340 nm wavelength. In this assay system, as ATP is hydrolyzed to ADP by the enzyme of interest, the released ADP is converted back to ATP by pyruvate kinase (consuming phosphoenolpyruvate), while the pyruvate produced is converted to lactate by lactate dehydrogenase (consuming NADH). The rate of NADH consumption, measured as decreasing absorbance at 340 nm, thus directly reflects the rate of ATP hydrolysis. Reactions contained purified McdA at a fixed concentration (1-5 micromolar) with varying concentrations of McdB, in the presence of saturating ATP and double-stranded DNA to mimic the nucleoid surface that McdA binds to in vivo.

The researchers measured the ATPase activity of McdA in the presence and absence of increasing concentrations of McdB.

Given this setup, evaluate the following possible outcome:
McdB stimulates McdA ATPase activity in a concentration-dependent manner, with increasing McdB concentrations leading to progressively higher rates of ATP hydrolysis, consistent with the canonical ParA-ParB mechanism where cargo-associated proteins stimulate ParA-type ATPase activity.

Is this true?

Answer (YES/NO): NO